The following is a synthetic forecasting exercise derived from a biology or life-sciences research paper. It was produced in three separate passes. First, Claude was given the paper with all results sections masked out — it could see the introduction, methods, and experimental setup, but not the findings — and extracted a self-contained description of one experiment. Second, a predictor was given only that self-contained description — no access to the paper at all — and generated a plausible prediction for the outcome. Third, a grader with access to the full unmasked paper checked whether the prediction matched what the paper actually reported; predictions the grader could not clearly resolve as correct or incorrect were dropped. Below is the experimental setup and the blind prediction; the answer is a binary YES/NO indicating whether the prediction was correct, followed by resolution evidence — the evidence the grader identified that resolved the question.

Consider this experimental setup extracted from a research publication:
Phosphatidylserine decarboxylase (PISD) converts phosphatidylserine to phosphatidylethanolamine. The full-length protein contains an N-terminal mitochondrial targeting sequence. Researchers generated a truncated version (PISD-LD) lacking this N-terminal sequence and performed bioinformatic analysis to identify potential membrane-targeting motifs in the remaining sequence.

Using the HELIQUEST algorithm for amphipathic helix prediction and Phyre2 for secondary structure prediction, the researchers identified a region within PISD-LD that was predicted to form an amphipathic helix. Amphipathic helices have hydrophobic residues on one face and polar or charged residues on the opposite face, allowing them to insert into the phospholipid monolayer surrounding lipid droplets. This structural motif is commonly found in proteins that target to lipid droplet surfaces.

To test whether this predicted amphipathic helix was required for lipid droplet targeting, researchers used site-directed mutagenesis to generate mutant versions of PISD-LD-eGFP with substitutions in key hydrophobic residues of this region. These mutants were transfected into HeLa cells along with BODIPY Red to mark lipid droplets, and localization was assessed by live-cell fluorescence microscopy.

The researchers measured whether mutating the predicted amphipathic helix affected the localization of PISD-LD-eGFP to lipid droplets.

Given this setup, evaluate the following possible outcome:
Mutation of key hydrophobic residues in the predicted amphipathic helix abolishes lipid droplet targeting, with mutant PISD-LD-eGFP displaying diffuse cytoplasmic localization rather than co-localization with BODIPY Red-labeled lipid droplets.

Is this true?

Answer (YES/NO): NO